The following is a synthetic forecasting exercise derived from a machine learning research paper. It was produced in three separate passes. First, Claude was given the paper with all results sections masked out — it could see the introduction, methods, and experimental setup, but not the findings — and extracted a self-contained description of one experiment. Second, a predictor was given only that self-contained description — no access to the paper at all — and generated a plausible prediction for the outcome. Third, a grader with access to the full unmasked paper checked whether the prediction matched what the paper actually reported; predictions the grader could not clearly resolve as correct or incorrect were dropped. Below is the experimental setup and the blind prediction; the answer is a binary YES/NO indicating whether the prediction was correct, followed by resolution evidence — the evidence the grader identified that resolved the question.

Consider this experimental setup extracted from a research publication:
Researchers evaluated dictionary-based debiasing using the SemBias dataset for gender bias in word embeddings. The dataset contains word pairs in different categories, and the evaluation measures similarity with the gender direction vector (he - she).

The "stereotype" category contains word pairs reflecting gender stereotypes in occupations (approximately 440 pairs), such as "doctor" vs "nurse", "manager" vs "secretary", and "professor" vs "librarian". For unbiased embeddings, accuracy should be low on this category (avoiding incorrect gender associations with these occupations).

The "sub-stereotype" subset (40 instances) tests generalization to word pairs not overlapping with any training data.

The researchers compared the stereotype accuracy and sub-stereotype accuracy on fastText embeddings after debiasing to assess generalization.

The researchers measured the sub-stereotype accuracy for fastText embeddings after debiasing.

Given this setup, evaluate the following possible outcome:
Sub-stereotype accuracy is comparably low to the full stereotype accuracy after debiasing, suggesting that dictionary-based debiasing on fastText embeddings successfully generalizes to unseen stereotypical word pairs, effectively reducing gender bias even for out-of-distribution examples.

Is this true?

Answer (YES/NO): NO